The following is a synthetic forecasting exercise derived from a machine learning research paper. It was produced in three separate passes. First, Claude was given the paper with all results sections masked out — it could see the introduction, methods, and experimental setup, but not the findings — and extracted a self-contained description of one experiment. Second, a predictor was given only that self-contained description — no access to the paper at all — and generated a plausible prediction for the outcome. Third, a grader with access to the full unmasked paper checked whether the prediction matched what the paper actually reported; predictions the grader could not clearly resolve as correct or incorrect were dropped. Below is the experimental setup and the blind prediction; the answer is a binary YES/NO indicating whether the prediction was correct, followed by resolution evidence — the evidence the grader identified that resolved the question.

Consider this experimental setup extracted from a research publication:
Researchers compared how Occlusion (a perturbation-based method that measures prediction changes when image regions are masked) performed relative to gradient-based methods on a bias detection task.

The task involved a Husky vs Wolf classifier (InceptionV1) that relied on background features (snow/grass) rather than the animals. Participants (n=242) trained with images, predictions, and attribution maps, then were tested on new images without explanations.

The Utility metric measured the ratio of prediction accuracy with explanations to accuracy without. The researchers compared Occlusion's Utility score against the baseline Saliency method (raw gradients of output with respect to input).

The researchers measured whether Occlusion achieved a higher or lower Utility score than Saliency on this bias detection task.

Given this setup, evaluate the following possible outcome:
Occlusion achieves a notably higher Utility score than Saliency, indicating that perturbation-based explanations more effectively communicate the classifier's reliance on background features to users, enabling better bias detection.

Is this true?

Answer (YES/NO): YES